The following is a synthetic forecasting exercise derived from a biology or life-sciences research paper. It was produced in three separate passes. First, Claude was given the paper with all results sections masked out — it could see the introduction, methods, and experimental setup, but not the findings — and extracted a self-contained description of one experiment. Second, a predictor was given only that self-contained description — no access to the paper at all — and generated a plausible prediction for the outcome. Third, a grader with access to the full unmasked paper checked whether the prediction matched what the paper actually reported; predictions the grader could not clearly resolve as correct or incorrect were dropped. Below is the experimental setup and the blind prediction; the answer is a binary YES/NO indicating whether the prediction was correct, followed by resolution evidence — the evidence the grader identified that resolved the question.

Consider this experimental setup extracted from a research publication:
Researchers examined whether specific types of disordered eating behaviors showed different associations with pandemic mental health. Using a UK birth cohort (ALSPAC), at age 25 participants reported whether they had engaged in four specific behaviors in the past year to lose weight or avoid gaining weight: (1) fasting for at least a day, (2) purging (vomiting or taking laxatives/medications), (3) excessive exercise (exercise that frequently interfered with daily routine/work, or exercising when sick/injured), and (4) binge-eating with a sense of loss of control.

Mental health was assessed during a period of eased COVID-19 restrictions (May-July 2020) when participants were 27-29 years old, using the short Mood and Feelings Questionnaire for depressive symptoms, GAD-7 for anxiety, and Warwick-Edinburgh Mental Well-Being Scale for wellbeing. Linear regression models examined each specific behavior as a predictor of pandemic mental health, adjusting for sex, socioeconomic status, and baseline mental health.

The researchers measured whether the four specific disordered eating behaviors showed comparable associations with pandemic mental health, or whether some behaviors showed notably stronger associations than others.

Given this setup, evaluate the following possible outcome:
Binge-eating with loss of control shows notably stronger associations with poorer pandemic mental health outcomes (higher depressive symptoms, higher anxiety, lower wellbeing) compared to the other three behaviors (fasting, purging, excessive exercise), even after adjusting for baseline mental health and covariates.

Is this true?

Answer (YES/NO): NO